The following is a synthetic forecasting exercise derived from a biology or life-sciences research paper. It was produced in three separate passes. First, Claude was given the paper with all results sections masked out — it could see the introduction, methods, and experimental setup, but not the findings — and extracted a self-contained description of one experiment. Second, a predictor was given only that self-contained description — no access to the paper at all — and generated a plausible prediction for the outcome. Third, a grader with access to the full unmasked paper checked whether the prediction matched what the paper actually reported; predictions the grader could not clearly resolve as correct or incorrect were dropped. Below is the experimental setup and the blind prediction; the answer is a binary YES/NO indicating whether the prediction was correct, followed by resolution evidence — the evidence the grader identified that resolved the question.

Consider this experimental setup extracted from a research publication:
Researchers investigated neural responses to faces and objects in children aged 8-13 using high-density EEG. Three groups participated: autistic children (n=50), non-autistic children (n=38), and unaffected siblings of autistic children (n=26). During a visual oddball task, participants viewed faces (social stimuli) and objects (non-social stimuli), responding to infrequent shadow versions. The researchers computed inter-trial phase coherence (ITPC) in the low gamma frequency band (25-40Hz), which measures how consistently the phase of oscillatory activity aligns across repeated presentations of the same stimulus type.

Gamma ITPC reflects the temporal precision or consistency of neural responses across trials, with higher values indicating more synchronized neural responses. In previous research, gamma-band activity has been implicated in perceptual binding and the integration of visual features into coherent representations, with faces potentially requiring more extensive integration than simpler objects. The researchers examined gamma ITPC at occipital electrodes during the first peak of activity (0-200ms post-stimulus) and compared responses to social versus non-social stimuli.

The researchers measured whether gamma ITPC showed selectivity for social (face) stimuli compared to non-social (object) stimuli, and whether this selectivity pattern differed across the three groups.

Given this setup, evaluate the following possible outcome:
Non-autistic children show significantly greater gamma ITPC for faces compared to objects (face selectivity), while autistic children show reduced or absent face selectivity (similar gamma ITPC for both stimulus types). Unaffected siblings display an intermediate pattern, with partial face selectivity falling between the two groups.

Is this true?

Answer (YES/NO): YES